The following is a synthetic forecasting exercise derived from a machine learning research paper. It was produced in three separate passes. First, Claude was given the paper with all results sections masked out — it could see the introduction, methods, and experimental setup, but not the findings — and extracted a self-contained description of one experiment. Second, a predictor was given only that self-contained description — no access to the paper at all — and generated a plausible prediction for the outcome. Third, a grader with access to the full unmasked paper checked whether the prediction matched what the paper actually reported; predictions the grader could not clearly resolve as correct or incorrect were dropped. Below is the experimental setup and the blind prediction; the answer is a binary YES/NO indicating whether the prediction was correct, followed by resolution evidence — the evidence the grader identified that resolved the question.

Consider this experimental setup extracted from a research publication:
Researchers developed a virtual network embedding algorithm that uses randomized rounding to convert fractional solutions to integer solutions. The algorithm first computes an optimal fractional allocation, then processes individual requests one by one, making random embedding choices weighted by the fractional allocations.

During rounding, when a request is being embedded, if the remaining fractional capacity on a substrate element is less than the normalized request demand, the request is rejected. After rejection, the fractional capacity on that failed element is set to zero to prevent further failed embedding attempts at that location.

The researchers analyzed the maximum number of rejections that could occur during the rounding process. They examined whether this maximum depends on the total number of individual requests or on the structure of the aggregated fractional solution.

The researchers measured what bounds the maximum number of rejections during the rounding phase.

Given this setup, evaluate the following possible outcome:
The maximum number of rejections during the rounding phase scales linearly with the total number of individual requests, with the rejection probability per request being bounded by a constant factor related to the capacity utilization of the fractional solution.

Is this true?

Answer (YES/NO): NO